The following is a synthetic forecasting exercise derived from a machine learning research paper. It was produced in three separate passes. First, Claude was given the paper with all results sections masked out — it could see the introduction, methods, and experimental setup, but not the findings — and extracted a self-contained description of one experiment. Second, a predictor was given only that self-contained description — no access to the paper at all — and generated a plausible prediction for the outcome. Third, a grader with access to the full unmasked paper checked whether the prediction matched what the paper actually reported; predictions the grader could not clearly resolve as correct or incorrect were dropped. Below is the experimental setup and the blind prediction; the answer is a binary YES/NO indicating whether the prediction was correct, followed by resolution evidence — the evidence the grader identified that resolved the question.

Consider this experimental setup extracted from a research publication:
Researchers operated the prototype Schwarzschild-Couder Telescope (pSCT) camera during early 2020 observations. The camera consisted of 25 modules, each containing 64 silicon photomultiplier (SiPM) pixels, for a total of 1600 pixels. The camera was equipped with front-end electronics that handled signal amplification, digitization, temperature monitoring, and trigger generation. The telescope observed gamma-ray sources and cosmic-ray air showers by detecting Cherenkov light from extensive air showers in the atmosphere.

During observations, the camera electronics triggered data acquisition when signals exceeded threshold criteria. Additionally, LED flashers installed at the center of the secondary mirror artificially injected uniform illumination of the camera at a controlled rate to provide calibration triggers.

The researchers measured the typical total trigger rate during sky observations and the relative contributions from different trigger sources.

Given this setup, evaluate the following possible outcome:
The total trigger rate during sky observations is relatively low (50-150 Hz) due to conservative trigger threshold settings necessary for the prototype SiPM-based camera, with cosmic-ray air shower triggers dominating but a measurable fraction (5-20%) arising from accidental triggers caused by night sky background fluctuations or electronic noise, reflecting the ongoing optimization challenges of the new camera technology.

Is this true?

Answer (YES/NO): NO